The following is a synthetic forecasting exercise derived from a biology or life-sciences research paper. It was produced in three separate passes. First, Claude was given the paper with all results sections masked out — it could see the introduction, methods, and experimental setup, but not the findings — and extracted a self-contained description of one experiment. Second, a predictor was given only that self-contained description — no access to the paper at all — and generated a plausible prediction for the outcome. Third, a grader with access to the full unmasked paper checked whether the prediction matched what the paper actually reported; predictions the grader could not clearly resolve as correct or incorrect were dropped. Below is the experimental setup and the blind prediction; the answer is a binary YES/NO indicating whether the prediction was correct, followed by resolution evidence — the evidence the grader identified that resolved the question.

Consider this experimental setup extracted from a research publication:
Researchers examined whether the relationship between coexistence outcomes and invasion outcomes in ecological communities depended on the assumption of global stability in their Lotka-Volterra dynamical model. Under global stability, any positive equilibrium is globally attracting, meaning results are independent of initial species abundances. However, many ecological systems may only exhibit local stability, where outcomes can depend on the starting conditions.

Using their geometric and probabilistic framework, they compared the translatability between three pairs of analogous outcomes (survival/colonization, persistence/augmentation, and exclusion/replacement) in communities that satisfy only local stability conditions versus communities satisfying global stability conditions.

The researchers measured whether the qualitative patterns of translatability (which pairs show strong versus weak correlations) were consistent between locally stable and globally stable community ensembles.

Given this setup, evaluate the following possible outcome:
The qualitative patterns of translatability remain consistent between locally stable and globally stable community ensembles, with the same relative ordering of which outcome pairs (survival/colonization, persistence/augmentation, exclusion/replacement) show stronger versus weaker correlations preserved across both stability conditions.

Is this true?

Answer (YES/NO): YES